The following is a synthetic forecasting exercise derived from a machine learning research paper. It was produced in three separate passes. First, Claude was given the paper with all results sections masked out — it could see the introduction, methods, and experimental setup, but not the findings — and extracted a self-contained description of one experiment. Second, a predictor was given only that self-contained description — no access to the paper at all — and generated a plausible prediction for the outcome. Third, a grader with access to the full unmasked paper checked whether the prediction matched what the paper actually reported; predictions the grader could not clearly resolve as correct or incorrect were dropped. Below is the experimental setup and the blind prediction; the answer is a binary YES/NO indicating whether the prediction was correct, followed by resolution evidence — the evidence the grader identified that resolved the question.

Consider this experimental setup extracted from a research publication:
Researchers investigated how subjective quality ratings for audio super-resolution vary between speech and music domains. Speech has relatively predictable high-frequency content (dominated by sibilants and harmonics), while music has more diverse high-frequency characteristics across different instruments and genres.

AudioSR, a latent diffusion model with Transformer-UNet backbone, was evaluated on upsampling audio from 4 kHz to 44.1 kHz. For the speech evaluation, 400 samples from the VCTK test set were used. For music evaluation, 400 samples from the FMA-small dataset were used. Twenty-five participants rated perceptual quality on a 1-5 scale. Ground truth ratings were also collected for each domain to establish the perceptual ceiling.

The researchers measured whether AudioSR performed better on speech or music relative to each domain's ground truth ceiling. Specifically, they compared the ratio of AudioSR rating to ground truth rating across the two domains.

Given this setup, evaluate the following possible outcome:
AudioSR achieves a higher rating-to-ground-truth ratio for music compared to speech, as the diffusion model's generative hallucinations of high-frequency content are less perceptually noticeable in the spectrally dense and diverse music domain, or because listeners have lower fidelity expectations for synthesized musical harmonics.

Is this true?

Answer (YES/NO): NO